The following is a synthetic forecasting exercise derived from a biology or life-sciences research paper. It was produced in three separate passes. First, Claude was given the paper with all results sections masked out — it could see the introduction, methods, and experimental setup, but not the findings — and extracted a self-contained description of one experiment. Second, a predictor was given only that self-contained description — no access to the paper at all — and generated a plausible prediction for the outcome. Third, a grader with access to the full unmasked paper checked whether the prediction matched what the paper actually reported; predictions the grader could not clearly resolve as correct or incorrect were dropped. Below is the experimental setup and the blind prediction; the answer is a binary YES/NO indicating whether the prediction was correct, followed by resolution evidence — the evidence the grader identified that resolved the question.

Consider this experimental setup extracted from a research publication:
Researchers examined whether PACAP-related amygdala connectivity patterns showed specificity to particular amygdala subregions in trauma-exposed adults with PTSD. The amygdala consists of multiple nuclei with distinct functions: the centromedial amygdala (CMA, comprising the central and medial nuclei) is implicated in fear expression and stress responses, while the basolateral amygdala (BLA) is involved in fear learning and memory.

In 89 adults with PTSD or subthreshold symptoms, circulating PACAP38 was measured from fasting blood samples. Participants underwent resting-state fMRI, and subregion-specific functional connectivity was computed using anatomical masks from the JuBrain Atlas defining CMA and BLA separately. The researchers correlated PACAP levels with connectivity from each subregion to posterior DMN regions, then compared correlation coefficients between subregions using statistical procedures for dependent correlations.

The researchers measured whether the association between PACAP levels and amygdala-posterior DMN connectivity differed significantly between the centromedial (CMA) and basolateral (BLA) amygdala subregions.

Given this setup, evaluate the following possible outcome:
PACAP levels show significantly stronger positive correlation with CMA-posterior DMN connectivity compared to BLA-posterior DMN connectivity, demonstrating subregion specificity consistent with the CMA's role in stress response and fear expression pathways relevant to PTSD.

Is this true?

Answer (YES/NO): NO